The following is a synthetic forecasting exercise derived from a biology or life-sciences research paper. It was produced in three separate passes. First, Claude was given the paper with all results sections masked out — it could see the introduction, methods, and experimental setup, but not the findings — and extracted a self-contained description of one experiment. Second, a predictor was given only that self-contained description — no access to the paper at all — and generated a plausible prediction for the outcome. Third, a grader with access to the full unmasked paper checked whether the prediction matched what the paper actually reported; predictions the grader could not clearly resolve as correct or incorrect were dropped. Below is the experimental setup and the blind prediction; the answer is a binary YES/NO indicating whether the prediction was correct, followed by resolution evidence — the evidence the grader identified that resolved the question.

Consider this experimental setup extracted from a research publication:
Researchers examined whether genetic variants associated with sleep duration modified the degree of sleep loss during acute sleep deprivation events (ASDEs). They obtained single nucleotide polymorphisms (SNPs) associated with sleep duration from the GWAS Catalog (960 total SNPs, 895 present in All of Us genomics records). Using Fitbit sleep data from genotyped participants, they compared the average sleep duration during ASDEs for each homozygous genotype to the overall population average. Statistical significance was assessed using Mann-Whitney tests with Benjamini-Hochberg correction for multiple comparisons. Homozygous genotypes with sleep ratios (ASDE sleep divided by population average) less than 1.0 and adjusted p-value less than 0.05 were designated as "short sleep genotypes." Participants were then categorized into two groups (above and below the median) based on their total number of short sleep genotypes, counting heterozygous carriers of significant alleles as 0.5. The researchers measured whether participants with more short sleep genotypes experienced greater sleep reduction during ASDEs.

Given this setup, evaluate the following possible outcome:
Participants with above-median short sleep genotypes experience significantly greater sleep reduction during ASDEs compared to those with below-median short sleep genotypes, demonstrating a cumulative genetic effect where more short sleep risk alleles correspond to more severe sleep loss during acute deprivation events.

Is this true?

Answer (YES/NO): YES